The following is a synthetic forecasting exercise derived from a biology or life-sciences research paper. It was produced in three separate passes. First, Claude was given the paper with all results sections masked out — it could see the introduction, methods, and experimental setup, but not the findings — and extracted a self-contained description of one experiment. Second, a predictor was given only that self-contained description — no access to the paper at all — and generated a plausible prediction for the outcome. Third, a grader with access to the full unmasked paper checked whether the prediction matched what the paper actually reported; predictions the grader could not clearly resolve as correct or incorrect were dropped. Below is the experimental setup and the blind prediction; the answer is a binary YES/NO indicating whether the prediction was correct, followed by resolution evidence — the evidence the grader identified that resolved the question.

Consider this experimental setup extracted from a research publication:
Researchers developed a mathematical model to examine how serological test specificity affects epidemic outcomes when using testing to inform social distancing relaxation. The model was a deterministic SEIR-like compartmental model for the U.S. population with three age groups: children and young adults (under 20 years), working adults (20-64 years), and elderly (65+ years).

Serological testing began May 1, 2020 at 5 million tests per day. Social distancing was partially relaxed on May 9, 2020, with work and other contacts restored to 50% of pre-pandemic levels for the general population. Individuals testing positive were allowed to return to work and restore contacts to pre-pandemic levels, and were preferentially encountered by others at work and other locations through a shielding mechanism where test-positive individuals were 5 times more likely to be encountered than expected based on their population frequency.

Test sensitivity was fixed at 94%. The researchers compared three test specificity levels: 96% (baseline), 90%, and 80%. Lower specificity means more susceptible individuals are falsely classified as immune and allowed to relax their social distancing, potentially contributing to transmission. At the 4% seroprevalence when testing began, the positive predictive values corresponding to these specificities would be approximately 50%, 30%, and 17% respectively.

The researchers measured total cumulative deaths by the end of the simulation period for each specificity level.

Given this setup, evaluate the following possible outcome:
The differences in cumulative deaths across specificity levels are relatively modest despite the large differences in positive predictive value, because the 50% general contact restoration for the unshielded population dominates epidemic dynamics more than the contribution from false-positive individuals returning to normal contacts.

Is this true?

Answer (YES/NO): YES